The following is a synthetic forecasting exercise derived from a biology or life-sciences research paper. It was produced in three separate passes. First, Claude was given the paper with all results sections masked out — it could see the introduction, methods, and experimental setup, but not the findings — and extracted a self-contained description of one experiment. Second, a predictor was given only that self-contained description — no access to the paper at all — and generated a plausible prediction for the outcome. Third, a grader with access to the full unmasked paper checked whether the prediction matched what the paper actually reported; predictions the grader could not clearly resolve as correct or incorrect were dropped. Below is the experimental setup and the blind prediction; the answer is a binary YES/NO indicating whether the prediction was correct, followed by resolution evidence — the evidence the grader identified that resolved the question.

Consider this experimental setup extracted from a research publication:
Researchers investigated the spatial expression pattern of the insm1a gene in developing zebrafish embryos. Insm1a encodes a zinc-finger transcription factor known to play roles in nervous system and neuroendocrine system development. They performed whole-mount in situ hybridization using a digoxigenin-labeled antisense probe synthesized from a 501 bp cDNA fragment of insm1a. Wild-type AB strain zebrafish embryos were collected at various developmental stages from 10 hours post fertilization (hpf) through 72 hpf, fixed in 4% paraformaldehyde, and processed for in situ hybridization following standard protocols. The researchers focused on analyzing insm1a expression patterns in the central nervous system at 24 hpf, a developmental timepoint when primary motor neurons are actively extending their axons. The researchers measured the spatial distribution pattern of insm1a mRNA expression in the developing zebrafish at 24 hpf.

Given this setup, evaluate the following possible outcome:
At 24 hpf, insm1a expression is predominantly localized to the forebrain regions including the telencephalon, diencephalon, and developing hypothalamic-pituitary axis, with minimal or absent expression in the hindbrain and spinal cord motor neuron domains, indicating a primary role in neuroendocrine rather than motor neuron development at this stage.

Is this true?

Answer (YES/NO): NO